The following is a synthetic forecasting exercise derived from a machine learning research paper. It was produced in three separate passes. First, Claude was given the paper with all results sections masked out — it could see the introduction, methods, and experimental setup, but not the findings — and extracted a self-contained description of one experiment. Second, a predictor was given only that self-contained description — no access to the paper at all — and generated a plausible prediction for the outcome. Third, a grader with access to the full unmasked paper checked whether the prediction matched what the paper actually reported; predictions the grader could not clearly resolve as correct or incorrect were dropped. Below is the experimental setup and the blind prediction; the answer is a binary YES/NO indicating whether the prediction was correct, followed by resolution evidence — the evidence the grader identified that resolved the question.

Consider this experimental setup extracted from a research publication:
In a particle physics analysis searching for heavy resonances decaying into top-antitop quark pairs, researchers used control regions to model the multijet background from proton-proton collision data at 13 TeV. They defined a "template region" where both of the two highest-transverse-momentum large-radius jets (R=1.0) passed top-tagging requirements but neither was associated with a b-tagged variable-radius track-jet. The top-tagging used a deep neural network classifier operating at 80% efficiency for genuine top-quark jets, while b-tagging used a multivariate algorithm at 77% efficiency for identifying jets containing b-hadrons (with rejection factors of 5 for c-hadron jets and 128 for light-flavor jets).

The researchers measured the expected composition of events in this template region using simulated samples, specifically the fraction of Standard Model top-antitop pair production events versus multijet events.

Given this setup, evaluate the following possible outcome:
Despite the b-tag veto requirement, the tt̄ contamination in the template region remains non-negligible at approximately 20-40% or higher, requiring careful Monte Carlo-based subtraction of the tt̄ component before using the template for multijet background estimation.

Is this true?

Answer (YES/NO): NO